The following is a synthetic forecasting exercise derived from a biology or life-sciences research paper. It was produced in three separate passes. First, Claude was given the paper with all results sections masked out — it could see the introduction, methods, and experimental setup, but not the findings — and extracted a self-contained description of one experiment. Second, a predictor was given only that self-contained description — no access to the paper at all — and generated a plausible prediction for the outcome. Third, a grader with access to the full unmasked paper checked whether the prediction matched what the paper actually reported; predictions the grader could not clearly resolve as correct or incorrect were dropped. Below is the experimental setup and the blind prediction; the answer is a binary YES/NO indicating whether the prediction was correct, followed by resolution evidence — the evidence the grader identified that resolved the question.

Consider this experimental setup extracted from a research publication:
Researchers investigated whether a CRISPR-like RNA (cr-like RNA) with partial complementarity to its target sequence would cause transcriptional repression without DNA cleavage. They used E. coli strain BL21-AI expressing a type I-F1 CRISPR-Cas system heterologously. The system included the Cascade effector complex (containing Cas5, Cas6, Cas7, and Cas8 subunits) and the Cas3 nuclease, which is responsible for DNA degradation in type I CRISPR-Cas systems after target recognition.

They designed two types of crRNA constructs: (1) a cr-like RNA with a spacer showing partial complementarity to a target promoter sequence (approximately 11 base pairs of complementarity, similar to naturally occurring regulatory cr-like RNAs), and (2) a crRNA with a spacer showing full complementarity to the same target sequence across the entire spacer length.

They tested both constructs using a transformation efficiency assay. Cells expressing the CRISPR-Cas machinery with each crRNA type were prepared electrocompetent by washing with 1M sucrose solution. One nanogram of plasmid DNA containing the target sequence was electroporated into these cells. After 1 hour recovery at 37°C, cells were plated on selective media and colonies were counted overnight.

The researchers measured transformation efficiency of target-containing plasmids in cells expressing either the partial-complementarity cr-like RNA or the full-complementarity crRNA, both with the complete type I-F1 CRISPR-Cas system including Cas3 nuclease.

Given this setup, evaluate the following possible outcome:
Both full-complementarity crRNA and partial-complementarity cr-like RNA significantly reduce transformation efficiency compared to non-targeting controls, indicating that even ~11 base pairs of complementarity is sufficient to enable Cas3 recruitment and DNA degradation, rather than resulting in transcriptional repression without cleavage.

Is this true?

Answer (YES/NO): NO